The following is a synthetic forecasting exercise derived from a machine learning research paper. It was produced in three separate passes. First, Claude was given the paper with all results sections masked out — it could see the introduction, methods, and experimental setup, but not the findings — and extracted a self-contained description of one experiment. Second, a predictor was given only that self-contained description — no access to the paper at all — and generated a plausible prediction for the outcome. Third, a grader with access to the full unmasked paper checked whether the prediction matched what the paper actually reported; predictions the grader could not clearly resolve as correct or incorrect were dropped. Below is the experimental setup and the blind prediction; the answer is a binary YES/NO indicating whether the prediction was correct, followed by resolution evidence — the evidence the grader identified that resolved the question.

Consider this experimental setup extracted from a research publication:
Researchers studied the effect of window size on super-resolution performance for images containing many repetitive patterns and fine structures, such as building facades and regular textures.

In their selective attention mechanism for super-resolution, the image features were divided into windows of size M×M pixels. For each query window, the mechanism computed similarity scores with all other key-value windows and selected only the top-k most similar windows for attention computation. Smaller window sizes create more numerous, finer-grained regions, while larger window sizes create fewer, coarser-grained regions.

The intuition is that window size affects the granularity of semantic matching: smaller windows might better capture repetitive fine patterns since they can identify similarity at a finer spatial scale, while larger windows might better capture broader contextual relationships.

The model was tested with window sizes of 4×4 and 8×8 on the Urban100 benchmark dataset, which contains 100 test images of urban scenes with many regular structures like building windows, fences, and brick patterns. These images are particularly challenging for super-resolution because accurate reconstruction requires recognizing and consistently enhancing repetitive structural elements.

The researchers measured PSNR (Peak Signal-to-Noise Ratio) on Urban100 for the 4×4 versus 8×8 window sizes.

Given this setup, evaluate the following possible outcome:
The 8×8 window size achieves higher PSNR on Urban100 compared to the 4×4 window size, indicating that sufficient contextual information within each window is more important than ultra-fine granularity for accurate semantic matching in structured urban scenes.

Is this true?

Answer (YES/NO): NO